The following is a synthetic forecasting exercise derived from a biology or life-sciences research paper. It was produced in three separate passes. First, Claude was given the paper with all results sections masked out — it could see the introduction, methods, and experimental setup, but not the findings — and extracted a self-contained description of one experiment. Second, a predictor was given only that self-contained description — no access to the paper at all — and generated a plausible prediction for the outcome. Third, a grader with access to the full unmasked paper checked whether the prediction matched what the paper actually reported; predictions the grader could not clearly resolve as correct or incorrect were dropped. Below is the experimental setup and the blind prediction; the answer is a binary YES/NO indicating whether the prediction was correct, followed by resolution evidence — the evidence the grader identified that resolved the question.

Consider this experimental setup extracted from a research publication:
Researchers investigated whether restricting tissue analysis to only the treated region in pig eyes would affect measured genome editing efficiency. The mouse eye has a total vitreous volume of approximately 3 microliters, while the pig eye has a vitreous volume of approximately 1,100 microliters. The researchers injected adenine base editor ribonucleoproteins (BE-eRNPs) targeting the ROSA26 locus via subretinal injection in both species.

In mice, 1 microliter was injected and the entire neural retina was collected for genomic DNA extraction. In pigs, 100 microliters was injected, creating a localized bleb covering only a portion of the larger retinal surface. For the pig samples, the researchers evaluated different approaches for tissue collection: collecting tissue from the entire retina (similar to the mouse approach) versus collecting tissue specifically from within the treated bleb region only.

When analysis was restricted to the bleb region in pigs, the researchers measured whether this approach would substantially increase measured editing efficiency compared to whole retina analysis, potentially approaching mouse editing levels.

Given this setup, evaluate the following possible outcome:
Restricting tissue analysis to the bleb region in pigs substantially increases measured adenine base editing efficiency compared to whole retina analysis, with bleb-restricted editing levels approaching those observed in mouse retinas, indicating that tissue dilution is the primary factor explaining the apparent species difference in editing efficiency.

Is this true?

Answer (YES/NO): NO